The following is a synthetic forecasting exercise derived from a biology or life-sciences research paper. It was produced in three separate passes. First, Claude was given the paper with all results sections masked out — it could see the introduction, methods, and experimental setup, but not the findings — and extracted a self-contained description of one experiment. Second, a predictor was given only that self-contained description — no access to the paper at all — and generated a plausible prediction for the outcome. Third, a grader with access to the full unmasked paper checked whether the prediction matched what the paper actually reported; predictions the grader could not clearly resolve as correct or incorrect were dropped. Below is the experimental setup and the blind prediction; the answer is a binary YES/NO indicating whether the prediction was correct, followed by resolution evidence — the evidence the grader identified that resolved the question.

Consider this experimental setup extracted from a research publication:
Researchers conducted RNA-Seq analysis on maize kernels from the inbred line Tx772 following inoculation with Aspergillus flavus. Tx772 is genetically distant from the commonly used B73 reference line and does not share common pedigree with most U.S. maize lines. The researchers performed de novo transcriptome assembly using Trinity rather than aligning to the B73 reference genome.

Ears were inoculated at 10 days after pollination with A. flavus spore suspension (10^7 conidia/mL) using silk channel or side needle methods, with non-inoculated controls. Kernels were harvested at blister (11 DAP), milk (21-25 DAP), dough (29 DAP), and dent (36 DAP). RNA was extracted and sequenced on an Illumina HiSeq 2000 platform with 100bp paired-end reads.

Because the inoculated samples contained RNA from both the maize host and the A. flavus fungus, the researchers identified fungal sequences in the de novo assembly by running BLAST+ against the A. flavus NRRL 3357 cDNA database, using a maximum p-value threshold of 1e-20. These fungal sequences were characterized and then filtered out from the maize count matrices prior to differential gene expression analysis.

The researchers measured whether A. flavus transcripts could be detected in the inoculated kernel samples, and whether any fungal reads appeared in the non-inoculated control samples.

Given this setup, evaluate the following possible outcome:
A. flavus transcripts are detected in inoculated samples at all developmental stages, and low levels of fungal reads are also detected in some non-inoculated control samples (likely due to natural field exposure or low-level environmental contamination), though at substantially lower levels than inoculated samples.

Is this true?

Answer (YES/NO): YES